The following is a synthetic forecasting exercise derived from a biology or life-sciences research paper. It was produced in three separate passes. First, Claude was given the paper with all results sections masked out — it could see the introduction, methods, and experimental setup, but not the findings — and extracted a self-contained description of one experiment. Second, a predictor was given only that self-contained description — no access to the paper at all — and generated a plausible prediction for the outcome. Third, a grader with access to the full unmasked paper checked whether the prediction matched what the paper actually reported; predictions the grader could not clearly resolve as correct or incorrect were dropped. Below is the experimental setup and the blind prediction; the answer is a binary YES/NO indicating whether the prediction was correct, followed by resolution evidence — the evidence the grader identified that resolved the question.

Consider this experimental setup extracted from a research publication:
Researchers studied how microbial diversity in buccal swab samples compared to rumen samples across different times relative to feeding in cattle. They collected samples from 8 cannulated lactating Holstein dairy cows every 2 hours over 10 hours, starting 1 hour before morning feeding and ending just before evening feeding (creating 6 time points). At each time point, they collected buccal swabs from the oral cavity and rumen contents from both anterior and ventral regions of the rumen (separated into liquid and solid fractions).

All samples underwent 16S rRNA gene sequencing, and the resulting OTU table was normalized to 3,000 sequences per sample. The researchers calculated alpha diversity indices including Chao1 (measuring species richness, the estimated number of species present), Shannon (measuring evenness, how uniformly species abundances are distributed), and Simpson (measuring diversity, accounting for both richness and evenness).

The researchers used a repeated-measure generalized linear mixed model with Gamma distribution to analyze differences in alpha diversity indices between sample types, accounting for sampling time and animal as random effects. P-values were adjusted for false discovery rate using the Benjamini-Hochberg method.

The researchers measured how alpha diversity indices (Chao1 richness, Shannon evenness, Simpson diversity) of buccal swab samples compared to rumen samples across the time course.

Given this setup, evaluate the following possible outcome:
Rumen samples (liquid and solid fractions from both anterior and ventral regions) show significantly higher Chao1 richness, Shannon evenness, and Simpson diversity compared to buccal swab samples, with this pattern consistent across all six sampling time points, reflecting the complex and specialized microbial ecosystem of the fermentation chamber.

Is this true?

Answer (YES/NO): NO